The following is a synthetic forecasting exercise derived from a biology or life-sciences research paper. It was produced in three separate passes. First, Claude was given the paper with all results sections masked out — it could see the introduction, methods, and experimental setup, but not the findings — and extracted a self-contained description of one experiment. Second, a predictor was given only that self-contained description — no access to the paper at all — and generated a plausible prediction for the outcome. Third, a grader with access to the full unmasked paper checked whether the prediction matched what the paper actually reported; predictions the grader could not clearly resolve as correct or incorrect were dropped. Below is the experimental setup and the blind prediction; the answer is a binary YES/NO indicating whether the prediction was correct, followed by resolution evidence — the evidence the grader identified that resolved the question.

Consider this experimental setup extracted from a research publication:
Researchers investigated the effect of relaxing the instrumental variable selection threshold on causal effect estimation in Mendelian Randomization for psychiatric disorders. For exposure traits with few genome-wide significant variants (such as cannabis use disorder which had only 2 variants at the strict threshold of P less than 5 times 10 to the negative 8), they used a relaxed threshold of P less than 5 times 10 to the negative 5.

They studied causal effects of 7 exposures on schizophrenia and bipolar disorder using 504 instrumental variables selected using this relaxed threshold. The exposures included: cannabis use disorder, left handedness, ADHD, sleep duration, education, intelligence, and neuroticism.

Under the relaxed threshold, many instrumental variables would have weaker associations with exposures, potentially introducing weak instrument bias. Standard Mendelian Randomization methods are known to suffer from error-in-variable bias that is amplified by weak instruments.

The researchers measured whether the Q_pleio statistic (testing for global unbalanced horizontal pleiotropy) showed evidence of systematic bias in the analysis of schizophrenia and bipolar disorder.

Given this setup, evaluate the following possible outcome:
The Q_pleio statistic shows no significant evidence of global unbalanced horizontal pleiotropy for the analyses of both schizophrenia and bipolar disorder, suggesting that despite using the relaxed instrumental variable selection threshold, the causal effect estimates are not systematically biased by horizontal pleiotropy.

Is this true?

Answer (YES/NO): YES